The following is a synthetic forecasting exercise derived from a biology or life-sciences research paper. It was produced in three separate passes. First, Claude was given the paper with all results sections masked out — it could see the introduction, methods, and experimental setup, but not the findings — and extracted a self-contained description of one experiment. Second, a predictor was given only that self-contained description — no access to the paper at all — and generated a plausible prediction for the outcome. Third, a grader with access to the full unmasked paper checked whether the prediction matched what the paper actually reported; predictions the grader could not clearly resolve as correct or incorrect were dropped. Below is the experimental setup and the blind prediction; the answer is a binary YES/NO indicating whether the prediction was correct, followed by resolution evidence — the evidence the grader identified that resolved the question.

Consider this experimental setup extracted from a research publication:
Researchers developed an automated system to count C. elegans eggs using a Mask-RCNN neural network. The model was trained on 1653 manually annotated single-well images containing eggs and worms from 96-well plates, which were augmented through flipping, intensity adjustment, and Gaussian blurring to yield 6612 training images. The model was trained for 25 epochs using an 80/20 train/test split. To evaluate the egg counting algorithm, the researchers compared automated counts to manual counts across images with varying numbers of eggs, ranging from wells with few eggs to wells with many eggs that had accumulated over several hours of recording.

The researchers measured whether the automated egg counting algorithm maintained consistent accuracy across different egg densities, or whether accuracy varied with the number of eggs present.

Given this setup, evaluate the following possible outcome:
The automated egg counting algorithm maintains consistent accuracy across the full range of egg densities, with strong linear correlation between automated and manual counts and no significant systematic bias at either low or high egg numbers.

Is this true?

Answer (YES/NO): NO